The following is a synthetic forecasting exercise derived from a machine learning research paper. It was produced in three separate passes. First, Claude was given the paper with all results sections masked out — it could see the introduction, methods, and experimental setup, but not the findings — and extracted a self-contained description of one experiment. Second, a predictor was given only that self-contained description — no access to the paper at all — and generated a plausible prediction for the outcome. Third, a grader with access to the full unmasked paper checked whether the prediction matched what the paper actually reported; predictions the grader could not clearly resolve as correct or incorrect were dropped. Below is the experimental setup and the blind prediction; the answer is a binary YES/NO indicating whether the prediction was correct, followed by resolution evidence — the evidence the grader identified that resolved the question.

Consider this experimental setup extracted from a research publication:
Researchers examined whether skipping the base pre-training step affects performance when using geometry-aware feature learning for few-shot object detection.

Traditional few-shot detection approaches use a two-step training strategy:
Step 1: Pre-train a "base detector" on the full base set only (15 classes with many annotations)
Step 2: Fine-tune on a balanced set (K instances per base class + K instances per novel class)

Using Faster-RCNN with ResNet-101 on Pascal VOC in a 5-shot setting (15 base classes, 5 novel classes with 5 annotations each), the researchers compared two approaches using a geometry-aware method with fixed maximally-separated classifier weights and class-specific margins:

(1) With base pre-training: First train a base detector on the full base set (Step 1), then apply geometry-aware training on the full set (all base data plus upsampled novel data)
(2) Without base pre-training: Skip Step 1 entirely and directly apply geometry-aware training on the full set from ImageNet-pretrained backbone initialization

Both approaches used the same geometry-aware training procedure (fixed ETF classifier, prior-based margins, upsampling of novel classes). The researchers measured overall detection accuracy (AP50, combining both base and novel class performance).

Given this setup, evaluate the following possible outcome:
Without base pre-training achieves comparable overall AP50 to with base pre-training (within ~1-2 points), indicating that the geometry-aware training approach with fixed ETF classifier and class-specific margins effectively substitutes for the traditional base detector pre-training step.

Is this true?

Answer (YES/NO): YES